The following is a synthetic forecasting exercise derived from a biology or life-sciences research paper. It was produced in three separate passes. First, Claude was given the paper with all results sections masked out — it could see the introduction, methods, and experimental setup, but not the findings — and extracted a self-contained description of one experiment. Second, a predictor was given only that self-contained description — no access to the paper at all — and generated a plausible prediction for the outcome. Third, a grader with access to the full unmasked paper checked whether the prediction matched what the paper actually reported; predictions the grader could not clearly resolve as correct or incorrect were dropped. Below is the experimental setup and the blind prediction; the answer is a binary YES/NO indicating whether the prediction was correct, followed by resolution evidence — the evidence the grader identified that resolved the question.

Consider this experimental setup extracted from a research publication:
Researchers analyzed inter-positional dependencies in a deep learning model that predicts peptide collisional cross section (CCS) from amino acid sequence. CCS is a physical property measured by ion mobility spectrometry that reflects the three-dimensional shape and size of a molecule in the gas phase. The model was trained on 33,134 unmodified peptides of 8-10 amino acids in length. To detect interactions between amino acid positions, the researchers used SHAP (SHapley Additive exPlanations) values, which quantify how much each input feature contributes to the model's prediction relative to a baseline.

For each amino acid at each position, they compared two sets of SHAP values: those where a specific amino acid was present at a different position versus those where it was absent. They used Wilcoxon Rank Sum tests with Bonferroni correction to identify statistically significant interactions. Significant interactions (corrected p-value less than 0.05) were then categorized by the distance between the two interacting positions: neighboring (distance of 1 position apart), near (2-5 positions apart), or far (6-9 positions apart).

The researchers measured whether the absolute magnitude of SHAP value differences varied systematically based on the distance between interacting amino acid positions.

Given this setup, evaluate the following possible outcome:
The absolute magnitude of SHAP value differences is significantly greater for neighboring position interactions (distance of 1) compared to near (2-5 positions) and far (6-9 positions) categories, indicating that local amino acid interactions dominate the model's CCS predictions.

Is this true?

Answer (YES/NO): NO